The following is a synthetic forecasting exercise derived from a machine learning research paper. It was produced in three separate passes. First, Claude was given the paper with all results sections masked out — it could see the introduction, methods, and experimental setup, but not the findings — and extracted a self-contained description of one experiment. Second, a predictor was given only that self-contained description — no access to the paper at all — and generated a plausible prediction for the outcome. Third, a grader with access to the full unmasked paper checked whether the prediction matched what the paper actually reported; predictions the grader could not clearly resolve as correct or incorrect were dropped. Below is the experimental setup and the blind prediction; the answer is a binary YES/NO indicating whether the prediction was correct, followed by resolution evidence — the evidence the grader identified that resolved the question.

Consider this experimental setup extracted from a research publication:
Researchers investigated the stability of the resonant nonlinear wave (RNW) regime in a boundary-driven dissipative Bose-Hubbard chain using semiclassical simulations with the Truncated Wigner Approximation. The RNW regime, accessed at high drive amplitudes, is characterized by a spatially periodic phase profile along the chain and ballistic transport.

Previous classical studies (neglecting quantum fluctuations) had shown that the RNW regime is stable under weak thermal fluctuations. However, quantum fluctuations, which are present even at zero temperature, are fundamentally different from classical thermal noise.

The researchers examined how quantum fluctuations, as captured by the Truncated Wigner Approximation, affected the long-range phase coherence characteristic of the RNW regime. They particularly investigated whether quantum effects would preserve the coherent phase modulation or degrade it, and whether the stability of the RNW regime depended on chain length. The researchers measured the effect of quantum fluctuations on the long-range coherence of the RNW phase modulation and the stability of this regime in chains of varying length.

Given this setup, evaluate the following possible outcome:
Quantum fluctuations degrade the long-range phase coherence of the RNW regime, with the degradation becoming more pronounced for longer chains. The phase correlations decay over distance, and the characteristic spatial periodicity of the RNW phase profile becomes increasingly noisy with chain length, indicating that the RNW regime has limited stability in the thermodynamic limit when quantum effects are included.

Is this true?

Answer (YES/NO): YES